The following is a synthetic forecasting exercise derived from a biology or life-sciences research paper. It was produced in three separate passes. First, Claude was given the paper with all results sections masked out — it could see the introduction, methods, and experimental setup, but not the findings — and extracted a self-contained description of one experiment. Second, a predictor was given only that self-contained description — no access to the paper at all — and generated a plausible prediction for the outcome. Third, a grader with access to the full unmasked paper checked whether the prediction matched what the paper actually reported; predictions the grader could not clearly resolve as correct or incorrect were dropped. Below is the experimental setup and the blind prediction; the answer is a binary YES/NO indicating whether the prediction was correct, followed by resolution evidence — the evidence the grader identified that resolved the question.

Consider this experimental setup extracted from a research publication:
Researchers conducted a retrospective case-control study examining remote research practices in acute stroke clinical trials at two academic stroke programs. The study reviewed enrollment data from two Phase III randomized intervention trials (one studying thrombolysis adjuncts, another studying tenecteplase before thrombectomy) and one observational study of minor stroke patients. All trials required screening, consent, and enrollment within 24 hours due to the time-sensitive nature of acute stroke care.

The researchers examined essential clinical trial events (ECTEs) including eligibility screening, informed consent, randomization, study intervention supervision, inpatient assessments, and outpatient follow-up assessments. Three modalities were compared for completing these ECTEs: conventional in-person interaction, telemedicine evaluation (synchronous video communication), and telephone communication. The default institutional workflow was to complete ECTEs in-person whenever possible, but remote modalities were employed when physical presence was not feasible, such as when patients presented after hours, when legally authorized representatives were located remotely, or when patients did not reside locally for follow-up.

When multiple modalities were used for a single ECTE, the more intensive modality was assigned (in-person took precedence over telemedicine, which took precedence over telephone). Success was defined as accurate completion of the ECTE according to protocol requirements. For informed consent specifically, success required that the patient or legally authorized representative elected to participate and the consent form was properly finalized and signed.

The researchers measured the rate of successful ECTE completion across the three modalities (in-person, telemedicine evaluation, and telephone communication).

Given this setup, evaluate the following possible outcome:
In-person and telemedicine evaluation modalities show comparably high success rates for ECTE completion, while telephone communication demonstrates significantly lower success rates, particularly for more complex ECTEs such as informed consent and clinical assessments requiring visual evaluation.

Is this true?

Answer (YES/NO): NO